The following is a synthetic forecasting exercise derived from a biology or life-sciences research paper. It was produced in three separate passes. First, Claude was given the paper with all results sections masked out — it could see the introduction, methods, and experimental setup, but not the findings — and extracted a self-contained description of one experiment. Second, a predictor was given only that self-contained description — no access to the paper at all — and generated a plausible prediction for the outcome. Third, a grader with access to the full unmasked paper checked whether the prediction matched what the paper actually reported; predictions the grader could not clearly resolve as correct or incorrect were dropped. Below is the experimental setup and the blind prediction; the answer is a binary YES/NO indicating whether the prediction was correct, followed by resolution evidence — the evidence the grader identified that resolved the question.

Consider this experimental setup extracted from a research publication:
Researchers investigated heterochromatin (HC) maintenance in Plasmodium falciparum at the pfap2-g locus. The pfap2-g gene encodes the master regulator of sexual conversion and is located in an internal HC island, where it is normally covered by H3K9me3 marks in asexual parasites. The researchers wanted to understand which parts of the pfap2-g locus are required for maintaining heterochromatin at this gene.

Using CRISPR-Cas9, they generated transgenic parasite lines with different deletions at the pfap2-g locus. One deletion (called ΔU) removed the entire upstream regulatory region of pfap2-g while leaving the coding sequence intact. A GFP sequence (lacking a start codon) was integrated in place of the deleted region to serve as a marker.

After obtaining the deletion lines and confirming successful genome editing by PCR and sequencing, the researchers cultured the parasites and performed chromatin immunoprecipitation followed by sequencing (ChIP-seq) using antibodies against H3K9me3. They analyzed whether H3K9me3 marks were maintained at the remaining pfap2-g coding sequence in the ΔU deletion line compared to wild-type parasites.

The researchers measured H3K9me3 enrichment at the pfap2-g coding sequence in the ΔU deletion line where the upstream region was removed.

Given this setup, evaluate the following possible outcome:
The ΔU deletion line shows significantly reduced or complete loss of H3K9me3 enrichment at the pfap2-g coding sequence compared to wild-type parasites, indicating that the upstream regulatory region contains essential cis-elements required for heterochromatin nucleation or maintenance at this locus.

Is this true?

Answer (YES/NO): YES